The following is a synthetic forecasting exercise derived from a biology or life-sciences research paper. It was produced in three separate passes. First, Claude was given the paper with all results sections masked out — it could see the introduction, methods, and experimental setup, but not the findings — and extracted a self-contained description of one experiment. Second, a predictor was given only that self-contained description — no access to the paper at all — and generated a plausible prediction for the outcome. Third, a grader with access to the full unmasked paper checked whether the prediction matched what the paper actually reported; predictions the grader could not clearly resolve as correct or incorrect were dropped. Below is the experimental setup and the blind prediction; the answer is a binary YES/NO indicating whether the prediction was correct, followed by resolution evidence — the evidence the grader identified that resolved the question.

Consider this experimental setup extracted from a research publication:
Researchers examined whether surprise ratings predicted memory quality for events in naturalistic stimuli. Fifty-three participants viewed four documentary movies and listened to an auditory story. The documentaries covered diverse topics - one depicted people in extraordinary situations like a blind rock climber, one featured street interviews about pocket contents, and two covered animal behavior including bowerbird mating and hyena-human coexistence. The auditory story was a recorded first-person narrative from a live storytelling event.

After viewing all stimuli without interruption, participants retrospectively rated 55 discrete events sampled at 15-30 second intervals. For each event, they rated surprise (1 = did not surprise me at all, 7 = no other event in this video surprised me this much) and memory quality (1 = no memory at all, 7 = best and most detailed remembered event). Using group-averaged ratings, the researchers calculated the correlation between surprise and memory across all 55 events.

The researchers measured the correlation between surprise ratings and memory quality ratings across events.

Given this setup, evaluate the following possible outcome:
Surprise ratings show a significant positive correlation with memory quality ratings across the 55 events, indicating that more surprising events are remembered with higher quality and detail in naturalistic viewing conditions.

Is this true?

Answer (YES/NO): YES